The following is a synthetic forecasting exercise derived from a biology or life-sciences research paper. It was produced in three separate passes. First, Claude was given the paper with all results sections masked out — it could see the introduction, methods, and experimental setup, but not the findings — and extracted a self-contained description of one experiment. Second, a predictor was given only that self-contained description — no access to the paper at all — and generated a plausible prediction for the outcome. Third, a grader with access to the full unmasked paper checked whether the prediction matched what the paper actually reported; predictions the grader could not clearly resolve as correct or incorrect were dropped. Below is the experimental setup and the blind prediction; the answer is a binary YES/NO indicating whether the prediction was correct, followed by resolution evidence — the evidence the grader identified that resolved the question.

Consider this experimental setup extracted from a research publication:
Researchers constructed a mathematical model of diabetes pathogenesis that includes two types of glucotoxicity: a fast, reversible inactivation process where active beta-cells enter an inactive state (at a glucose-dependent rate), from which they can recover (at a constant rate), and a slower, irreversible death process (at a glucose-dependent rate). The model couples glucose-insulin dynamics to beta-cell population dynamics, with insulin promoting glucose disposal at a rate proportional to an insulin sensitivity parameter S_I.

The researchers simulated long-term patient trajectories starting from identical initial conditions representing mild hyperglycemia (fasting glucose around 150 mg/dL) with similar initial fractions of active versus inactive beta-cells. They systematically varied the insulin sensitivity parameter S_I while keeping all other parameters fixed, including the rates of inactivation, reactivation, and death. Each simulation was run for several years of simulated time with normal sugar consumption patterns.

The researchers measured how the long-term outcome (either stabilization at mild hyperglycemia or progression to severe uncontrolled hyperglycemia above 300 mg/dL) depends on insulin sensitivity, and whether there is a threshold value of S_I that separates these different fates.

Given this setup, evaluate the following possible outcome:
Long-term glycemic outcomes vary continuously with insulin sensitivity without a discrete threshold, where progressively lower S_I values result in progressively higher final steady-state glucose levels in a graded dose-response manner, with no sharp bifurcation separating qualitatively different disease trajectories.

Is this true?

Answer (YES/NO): NO